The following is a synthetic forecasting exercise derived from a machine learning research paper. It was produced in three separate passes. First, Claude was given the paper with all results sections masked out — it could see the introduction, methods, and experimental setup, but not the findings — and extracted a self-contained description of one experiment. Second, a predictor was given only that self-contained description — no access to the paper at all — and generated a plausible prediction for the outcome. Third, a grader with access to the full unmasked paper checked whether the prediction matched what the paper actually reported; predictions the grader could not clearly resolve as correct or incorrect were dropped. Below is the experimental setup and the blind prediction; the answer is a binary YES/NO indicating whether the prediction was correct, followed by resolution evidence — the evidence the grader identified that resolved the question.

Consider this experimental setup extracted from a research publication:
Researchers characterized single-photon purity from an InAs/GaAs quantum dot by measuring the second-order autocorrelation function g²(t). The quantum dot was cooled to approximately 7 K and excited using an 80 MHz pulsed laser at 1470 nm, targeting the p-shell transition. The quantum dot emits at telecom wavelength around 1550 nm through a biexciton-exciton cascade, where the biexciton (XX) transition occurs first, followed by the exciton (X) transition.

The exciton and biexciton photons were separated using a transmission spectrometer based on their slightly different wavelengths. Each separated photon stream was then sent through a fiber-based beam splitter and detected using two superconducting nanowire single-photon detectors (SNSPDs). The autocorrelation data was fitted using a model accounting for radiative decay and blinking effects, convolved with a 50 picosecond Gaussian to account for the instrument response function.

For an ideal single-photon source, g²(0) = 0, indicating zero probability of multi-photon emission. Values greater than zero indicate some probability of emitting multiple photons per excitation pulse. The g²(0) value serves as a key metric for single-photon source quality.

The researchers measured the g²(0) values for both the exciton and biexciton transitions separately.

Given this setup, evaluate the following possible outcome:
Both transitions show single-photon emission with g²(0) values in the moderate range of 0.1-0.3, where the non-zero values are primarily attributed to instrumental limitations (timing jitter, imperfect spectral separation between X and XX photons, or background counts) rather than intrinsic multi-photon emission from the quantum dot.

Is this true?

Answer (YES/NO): NO